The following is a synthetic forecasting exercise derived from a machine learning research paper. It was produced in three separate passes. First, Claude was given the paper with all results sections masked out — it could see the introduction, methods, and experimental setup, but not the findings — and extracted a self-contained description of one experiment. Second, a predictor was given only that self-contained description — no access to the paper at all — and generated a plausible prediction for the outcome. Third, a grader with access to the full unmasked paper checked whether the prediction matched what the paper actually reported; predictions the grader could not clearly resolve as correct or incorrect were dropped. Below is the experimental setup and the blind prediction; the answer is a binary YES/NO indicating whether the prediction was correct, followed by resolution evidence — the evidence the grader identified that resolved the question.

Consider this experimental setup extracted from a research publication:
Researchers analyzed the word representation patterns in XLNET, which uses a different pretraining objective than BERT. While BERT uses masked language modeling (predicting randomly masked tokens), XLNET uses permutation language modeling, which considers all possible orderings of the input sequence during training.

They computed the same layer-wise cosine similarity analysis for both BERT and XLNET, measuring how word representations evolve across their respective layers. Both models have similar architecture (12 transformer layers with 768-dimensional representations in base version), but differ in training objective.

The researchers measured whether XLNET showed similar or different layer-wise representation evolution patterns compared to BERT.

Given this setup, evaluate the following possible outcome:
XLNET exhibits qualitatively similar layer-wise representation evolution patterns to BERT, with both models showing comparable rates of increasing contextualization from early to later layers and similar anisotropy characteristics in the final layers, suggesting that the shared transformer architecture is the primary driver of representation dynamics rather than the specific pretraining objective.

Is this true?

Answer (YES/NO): NO